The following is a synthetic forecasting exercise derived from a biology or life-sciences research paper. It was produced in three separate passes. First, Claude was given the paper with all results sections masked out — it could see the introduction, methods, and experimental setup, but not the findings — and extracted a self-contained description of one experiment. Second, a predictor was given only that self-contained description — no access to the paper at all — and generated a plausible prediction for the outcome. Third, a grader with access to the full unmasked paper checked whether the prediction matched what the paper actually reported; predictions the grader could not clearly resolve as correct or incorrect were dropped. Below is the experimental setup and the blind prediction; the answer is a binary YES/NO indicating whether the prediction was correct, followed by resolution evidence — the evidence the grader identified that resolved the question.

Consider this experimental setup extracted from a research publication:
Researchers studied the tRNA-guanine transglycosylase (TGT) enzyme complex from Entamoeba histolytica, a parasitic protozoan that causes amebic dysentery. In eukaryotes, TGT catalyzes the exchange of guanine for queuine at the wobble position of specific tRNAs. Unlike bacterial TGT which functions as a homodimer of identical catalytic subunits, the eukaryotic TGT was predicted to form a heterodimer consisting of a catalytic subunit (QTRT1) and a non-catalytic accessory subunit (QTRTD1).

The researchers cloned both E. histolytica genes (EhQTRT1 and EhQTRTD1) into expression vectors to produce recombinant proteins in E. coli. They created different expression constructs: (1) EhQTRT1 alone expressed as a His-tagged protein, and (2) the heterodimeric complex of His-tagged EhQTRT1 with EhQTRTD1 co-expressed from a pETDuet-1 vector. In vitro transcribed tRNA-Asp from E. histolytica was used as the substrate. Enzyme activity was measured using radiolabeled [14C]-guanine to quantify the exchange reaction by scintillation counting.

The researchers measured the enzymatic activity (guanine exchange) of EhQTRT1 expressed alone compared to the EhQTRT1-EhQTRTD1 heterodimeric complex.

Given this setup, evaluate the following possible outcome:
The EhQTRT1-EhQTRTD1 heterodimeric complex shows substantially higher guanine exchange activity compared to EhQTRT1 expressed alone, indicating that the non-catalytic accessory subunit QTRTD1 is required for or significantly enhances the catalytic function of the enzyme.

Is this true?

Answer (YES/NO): YES